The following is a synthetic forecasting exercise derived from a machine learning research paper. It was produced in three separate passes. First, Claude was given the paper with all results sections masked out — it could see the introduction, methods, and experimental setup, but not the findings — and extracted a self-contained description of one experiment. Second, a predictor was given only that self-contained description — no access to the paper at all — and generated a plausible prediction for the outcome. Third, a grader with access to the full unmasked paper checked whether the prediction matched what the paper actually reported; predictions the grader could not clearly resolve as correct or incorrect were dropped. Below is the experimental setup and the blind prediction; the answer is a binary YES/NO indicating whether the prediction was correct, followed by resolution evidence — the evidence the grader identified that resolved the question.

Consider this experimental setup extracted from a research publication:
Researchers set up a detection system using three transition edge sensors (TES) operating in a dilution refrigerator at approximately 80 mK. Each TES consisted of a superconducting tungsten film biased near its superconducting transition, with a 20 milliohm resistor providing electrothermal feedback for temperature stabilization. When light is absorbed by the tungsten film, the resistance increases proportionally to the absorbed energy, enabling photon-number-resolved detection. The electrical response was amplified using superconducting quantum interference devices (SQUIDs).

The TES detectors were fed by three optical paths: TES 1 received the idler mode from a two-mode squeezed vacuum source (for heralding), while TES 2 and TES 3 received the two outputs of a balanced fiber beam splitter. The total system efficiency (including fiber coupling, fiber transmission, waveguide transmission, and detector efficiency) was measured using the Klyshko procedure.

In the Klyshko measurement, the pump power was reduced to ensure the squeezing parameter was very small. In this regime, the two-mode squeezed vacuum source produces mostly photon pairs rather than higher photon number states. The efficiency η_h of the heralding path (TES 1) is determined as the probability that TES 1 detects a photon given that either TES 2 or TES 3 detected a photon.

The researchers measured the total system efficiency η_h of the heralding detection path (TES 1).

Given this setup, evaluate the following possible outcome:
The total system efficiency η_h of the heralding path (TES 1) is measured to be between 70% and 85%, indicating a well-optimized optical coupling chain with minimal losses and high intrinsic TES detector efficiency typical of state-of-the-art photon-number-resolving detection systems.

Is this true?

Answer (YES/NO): NO